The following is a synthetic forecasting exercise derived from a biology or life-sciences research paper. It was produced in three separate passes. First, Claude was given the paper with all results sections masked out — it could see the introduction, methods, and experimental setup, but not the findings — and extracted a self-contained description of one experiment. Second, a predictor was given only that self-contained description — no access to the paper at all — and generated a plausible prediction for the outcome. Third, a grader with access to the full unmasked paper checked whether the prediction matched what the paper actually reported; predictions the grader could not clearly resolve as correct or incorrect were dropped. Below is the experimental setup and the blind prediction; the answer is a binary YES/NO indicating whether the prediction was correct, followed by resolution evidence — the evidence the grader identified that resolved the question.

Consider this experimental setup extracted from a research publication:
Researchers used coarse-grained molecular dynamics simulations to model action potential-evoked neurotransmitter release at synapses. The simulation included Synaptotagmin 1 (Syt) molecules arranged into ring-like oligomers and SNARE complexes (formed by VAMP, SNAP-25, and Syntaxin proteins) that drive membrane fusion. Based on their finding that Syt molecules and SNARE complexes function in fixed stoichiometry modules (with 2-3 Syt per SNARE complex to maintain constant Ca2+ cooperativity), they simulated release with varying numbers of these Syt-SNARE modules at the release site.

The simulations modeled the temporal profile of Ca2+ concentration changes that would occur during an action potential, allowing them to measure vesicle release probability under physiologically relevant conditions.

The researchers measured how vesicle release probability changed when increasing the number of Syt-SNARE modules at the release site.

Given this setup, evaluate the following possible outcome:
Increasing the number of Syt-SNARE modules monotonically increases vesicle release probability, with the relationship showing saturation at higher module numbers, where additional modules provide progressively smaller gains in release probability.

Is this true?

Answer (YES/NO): NO